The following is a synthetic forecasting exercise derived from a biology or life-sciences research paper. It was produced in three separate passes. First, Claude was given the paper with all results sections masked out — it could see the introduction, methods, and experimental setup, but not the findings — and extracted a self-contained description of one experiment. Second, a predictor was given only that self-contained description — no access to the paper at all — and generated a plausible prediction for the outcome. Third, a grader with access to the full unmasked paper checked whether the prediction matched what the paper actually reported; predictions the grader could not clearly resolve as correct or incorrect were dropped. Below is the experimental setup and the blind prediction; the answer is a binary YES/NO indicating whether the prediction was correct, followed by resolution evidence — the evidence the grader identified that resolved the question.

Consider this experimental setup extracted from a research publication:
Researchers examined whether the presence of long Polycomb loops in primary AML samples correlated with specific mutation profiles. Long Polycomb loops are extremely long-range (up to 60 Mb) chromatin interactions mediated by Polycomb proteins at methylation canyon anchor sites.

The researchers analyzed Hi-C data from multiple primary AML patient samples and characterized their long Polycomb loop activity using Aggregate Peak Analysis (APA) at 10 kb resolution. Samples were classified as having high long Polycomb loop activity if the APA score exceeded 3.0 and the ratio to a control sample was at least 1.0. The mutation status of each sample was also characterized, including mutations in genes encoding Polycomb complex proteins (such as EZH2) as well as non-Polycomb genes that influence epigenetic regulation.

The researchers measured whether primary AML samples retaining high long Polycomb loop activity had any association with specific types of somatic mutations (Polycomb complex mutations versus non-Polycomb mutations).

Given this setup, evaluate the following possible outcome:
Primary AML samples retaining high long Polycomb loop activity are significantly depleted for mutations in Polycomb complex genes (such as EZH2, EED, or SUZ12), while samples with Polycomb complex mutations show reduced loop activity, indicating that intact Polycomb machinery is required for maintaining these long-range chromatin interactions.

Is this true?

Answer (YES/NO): NO